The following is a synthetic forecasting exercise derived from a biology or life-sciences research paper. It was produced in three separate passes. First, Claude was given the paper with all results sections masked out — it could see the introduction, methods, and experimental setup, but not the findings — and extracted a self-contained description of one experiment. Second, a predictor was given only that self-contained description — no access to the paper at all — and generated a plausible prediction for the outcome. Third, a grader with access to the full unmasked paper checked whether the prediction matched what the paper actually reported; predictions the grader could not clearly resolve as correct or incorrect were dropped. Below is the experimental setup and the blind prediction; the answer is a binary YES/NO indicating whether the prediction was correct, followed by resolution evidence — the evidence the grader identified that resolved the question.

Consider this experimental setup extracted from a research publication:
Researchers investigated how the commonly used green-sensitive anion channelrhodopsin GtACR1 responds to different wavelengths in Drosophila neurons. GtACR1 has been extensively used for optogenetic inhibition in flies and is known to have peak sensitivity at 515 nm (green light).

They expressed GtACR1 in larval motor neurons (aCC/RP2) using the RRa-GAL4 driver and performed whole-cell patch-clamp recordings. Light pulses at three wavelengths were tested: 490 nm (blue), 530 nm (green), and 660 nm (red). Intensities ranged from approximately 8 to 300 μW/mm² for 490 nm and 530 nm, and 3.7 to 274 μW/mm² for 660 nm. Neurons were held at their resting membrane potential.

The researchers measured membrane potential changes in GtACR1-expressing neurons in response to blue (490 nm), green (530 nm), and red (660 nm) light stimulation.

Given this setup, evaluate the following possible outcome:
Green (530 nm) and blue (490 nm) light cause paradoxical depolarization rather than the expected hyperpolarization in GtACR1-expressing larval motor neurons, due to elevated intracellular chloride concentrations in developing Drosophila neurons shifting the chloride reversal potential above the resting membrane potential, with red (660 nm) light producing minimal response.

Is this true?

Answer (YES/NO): NO